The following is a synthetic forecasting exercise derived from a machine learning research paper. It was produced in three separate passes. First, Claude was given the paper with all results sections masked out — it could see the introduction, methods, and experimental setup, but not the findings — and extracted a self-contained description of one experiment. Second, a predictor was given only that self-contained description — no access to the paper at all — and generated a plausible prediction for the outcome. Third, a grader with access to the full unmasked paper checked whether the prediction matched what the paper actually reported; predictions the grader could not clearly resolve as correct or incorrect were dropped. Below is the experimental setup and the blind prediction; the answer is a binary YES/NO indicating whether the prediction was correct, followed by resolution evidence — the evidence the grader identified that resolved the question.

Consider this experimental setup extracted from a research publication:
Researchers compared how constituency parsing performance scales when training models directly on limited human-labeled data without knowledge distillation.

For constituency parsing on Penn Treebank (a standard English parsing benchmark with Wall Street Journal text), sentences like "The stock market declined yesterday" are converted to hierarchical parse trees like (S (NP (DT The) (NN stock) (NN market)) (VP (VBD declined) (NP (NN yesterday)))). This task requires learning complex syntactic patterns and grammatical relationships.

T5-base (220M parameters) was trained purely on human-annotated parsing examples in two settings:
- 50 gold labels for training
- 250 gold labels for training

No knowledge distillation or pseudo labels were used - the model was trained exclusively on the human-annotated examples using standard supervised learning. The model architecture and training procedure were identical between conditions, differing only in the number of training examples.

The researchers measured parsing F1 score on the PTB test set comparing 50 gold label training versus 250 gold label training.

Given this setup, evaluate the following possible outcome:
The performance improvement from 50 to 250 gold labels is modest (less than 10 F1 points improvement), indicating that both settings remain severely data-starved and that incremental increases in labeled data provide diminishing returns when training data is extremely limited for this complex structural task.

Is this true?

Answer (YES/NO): NO